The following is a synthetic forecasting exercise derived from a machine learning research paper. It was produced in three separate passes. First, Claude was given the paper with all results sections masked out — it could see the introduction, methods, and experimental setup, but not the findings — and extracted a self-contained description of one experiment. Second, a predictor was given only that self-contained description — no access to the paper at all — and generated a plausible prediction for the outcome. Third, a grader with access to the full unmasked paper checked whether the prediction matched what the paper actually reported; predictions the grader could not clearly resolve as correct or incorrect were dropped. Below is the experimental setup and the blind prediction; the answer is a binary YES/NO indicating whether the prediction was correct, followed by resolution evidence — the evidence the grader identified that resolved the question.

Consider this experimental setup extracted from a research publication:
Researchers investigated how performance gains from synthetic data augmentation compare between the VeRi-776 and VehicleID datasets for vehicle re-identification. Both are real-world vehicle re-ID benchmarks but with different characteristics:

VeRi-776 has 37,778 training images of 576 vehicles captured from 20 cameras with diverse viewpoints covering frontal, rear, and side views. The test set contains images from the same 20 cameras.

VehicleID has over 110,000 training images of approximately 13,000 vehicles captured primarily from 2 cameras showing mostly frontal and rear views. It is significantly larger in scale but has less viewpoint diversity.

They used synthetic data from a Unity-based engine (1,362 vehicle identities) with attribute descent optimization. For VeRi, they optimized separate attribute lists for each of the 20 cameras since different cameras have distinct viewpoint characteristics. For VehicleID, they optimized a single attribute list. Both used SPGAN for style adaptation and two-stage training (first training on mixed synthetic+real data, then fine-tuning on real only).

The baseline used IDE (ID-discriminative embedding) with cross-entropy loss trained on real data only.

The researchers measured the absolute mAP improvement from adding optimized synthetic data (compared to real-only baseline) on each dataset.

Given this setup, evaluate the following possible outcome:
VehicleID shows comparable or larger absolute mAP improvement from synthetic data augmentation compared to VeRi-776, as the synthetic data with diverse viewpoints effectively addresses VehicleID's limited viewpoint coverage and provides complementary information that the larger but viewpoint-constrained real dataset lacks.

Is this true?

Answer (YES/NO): NO